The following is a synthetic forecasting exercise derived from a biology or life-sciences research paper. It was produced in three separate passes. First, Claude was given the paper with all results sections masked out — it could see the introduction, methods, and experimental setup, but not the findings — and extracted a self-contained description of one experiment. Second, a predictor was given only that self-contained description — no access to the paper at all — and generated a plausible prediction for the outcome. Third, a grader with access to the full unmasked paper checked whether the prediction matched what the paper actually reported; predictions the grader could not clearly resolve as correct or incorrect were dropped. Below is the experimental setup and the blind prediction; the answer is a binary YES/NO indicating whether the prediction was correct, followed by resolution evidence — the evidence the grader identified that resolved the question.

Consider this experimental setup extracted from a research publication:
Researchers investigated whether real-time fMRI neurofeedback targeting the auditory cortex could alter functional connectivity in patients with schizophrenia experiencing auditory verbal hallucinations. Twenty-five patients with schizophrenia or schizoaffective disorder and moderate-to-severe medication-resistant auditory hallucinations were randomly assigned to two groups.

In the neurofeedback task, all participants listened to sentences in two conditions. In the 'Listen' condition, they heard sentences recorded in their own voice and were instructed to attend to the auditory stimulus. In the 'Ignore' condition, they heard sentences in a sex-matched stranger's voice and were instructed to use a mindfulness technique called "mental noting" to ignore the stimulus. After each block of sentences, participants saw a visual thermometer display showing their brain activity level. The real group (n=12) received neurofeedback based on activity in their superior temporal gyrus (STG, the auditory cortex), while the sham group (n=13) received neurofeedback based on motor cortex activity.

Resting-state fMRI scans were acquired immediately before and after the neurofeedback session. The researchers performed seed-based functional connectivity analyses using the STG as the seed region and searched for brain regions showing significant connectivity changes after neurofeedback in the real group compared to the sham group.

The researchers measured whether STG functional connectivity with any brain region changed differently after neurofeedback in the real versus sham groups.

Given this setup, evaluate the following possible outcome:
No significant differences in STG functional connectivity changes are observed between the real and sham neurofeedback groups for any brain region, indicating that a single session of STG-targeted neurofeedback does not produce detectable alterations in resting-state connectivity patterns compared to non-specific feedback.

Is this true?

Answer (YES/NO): NO